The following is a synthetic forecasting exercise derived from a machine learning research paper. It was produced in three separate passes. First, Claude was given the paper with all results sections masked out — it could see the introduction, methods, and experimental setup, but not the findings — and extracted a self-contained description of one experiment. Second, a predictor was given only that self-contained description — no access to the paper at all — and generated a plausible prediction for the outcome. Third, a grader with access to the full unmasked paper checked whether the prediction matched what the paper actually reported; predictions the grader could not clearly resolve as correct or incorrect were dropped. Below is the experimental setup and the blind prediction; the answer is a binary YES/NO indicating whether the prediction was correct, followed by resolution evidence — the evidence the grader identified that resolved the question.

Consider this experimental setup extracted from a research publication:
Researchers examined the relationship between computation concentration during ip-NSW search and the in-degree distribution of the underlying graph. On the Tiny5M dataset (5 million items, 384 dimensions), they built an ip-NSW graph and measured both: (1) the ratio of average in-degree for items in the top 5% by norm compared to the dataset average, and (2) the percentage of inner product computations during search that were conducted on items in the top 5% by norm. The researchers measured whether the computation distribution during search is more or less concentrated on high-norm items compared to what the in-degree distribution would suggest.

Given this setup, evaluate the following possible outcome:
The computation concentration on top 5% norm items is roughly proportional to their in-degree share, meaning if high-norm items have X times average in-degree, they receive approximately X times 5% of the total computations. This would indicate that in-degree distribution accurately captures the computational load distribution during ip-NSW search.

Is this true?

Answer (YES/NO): YES